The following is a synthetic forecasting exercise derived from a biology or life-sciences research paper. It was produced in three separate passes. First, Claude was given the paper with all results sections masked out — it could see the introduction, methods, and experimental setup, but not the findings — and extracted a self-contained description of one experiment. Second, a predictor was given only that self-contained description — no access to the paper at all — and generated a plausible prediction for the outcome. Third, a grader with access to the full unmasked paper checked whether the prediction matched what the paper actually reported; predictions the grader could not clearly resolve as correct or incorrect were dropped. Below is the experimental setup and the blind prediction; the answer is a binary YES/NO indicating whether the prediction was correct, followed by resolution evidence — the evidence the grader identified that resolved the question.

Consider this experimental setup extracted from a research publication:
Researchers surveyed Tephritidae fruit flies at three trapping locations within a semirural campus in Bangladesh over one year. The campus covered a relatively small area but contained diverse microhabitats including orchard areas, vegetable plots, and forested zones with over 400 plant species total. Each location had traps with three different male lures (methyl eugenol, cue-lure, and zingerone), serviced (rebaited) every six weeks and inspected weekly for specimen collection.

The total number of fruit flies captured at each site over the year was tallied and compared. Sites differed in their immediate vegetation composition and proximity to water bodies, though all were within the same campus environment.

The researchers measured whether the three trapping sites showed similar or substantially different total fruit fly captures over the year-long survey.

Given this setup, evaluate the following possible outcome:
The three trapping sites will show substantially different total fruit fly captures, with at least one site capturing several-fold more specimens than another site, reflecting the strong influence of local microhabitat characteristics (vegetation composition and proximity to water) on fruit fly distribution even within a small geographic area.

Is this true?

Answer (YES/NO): NO